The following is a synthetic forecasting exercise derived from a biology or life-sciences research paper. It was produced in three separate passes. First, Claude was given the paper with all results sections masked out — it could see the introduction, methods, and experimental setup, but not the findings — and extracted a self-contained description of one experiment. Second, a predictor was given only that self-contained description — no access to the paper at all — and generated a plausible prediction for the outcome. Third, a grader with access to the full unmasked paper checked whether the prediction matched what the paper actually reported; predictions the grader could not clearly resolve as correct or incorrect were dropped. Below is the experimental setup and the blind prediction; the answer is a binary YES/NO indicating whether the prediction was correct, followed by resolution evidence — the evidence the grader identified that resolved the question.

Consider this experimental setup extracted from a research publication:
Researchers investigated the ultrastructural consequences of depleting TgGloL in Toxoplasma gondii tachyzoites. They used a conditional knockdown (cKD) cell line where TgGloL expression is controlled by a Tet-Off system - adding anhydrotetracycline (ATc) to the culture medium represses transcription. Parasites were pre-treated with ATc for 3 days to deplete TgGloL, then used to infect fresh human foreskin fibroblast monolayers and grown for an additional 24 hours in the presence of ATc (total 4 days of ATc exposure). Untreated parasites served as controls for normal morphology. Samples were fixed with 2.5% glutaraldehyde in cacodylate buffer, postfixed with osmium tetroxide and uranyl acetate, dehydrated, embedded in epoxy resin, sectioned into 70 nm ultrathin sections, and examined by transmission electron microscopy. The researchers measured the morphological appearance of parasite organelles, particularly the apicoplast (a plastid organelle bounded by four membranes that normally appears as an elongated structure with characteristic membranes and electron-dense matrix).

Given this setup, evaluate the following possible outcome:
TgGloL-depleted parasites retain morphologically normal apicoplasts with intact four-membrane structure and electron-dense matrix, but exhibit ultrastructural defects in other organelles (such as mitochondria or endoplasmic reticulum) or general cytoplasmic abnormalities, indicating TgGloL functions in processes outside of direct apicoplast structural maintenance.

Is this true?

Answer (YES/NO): NO